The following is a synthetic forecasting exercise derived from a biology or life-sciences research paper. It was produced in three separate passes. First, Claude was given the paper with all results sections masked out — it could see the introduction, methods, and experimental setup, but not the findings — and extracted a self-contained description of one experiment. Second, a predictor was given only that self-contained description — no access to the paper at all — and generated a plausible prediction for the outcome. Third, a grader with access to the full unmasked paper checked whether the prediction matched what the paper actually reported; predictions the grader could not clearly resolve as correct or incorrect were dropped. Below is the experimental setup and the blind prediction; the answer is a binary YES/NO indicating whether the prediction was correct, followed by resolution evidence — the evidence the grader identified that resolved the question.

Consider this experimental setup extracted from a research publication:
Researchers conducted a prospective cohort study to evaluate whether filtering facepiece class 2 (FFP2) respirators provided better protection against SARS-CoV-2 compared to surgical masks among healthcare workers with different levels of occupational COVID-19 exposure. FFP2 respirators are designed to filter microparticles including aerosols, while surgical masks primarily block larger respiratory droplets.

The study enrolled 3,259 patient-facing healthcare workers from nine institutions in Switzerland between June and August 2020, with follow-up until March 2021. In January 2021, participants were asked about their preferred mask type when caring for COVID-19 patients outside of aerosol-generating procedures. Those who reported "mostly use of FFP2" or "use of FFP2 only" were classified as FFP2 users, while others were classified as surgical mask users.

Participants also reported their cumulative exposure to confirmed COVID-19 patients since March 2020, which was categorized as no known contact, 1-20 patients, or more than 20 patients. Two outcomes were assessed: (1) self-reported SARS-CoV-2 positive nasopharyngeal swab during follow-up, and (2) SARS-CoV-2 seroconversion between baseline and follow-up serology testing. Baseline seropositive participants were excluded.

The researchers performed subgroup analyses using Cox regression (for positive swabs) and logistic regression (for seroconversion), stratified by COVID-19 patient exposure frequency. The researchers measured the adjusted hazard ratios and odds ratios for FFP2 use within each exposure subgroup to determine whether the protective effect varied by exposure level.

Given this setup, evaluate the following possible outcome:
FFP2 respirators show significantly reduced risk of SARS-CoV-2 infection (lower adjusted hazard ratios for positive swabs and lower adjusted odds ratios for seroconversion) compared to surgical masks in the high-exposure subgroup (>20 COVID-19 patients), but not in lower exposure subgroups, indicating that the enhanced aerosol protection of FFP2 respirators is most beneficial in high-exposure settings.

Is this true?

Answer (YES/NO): YES